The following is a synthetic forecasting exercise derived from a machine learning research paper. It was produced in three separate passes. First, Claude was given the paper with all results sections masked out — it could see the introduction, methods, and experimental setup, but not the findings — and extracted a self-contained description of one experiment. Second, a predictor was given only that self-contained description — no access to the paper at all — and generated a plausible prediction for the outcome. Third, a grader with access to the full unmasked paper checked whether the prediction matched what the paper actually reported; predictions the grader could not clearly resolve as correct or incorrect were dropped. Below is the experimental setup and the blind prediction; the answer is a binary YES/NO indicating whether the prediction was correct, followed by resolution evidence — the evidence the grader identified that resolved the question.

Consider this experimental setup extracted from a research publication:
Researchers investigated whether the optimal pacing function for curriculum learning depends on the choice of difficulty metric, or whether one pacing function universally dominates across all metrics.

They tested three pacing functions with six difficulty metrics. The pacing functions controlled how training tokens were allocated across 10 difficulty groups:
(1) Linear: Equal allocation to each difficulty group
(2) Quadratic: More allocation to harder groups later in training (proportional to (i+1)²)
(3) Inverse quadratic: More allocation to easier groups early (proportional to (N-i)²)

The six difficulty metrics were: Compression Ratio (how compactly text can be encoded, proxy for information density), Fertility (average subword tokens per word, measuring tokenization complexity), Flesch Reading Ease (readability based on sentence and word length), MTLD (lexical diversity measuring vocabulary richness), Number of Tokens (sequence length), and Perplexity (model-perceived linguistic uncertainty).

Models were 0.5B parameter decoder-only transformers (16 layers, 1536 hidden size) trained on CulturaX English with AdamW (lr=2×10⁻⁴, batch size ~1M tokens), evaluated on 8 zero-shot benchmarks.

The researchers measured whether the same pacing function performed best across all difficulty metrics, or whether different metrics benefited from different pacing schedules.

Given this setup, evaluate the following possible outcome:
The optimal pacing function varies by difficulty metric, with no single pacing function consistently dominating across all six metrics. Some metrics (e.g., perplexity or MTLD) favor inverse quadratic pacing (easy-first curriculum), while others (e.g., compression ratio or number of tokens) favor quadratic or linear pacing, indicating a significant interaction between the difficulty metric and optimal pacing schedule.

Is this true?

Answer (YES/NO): NO